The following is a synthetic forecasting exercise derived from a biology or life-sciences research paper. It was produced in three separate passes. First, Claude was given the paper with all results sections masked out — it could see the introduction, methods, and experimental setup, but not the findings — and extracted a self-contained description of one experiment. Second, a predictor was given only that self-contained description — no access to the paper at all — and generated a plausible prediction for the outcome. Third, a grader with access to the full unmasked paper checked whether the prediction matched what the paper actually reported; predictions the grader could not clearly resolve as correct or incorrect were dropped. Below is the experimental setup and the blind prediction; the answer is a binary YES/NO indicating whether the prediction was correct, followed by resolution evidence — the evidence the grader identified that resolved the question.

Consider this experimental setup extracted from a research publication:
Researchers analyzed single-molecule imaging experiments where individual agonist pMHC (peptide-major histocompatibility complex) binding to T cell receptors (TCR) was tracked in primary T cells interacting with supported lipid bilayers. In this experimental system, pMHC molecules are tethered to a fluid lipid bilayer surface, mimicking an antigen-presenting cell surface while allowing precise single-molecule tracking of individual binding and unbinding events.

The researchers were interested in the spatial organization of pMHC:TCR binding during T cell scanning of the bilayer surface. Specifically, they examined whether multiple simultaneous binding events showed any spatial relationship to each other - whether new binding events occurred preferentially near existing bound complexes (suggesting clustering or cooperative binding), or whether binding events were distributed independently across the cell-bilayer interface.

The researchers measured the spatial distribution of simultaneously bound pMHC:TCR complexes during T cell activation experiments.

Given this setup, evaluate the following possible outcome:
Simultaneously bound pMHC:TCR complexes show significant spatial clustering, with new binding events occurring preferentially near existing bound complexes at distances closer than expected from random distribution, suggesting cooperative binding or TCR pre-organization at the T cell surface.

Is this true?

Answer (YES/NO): NO